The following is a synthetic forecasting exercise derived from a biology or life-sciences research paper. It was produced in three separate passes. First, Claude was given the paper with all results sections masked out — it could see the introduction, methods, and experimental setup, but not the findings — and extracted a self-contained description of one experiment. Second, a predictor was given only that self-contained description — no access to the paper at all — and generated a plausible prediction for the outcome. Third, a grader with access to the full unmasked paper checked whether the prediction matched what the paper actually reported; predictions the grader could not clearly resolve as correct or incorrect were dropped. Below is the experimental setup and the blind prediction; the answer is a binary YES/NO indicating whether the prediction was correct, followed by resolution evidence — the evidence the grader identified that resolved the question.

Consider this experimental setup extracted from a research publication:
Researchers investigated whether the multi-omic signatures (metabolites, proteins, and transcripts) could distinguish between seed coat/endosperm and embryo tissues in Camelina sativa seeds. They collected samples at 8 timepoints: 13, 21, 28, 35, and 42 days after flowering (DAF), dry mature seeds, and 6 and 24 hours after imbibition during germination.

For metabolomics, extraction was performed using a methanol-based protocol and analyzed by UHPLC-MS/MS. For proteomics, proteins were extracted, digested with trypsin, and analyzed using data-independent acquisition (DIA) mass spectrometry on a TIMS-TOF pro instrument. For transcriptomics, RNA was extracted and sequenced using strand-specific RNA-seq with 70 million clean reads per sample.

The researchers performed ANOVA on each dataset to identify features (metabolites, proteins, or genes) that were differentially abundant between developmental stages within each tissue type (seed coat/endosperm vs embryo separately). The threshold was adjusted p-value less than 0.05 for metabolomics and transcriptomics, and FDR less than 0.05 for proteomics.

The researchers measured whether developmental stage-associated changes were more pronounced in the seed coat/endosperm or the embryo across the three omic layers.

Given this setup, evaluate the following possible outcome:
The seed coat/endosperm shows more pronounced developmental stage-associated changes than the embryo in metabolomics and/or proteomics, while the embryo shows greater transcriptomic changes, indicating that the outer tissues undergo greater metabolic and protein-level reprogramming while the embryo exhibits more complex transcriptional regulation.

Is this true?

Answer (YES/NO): NO